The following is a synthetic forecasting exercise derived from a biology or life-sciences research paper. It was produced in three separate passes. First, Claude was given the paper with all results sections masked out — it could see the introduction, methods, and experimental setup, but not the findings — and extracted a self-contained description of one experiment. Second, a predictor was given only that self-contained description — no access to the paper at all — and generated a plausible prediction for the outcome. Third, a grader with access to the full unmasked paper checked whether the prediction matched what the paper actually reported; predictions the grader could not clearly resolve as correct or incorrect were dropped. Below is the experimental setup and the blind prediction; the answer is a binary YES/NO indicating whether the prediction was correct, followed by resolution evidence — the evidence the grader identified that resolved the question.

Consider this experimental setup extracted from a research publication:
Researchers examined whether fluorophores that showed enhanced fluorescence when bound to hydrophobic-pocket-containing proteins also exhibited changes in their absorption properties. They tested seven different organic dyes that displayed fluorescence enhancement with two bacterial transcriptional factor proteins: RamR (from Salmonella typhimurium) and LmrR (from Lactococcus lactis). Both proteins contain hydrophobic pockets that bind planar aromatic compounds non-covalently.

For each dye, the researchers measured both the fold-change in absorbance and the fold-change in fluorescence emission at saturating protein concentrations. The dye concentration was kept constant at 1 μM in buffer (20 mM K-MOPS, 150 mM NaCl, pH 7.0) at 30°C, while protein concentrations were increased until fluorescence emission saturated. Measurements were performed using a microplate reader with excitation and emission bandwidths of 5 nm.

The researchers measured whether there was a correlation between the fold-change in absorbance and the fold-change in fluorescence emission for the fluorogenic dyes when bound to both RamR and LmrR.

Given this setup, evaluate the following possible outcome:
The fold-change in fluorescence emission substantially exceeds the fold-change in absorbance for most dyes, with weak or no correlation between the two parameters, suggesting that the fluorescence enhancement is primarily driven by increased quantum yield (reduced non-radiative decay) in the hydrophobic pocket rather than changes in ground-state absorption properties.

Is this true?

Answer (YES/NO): NO